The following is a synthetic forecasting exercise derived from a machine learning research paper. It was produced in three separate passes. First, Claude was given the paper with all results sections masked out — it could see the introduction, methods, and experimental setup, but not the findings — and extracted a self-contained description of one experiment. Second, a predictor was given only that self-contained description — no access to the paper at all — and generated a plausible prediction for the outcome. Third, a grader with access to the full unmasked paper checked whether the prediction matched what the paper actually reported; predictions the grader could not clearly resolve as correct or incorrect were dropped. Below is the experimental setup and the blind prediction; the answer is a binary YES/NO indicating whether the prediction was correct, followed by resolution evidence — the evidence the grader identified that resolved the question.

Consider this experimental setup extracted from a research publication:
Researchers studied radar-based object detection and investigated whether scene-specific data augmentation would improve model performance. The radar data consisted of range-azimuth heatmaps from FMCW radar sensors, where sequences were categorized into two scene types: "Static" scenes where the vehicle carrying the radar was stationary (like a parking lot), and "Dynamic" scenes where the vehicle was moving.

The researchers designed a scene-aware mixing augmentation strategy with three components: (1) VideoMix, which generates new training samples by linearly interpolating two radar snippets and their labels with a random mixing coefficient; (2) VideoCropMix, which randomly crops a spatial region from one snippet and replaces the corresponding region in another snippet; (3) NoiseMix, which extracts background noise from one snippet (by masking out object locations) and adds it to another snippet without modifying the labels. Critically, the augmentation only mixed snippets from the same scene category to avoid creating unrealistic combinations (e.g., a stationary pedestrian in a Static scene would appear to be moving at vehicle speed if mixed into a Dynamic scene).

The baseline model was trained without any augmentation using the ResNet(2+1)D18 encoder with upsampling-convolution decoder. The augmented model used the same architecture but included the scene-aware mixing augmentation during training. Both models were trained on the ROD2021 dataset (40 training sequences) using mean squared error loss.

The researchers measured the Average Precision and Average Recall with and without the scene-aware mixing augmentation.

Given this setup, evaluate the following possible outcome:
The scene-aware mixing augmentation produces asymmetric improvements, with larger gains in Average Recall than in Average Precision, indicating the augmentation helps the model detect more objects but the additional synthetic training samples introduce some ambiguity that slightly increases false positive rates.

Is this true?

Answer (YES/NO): NO